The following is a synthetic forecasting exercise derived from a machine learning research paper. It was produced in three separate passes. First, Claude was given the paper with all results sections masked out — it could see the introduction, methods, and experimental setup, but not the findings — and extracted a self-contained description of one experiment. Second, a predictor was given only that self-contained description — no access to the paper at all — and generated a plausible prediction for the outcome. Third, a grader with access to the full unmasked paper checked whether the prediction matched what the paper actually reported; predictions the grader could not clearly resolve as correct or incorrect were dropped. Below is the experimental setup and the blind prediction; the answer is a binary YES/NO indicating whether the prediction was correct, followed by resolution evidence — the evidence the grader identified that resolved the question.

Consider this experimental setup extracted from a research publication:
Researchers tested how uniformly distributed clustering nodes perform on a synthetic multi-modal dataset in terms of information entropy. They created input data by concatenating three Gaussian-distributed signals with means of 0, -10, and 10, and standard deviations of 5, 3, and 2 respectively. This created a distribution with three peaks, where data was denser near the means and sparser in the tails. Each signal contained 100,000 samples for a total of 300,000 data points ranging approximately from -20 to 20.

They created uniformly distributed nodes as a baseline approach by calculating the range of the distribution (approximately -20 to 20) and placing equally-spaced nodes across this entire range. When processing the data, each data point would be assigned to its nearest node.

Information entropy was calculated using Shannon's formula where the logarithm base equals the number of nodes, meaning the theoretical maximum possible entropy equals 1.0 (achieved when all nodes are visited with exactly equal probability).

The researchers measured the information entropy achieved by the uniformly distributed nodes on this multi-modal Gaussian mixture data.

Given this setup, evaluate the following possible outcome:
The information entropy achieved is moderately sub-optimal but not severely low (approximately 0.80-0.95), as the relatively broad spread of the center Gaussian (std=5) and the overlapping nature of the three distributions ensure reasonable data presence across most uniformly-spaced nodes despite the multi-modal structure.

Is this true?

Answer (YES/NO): YES